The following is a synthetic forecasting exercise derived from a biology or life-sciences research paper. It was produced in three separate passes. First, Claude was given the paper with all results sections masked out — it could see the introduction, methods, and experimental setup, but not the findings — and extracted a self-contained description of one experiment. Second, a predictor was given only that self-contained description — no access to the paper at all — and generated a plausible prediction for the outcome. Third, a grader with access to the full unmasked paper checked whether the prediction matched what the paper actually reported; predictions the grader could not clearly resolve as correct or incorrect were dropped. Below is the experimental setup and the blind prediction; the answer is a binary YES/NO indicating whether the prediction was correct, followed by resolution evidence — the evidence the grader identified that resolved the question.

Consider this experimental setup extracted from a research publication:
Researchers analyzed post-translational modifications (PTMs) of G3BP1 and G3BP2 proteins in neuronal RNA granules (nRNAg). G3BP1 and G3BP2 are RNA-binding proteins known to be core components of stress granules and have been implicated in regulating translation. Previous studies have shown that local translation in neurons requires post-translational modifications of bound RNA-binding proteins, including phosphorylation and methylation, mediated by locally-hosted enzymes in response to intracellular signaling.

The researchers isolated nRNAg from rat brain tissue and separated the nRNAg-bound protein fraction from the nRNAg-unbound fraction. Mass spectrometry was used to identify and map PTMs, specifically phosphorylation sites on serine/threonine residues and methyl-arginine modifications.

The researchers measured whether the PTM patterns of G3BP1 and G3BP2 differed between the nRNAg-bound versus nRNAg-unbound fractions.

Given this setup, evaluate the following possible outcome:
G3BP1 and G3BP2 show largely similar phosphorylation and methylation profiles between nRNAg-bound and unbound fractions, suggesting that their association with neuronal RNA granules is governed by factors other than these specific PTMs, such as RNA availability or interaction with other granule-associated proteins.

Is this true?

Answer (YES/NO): NO